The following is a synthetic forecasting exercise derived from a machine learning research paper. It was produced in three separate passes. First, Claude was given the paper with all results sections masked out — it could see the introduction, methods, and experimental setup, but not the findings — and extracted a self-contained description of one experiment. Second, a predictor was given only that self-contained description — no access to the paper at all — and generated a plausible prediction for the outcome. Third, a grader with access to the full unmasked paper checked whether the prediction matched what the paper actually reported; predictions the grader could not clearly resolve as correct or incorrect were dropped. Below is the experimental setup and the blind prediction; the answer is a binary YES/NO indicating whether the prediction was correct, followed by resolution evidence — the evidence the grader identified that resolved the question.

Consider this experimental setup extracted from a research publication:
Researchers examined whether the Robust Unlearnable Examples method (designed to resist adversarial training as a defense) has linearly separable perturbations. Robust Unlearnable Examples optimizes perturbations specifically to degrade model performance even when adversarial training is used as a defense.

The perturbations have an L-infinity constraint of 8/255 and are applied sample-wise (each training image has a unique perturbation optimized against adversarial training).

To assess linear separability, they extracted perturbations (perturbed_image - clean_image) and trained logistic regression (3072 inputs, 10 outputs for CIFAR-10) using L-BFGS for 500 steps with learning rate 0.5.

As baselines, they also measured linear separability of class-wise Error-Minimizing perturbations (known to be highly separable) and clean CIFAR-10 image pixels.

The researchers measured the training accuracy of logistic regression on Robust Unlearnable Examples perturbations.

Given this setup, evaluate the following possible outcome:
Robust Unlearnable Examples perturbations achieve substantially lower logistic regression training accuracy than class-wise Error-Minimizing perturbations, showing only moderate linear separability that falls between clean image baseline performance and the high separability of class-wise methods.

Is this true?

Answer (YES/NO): NO